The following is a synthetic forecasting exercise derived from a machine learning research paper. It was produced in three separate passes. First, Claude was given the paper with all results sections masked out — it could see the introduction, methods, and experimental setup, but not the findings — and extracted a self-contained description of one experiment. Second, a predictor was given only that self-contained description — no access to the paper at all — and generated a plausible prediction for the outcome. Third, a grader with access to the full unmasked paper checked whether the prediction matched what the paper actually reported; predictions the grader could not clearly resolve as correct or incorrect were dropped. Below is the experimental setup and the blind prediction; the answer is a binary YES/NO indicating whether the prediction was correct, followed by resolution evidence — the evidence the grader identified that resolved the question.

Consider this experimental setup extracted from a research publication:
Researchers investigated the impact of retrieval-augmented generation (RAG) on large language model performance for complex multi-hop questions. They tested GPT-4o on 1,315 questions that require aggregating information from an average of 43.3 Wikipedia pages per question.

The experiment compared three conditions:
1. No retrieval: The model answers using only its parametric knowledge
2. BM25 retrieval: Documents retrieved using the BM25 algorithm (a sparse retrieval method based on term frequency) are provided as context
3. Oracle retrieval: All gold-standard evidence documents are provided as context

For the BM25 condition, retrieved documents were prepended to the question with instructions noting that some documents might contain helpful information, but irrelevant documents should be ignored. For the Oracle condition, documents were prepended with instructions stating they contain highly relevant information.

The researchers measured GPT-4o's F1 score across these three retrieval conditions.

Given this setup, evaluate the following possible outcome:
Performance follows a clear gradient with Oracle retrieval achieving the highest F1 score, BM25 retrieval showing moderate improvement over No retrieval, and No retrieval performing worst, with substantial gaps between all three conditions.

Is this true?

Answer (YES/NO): NO